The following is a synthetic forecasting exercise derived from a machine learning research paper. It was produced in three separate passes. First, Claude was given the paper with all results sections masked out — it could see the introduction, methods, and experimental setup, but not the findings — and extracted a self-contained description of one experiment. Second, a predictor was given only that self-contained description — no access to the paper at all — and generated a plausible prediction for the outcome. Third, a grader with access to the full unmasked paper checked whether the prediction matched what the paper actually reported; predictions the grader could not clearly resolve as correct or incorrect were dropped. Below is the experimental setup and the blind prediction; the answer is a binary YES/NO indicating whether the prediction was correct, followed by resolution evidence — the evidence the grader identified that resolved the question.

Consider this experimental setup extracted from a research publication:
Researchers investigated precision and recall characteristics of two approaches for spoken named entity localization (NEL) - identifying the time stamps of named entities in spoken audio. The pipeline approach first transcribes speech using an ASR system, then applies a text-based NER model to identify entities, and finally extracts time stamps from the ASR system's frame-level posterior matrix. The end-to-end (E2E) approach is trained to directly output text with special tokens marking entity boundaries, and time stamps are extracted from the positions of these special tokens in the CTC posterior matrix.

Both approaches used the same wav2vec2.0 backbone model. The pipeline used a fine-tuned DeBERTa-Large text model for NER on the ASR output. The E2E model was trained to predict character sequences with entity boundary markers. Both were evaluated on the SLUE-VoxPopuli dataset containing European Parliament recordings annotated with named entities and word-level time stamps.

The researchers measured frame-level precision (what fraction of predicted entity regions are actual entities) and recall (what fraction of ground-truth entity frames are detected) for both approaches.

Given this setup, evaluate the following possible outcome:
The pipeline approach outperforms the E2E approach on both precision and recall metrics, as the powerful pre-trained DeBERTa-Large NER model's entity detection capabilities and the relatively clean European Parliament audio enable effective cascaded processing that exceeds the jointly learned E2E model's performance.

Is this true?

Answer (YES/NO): NO